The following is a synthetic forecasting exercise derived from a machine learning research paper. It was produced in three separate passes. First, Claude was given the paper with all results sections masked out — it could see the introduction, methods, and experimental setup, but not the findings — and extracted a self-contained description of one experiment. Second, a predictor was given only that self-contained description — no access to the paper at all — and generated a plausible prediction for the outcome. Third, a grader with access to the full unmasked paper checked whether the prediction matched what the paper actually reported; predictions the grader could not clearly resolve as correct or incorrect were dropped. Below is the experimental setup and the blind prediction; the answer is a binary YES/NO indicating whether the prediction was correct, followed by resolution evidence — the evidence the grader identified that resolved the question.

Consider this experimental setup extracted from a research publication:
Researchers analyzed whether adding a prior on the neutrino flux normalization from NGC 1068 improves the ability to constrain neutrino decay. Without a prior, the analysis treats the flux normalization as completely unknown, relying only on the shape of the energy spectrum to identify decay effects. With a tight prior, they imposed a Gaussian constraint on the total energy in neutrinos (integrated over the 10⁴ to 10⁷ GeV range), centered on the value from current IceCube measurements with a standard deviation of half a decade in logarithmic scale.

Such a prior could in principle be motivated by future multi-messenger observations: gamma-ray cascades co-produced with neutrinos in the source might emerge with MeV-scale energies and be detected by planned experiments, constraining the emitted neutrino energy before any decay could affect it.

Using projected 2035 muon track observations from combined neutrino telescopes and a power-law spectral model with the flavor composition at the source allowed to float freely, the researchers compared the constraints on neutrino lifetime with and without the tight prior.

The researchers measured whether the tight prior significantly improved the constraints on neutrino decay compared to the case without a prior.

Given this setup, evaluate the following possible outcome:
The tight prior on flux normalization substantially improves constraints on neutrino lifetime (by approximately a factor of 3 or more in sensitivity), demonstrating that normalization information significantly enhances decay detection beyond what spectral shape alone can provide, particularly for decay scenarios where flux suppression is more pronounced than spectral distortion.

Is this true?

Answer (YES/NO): NO